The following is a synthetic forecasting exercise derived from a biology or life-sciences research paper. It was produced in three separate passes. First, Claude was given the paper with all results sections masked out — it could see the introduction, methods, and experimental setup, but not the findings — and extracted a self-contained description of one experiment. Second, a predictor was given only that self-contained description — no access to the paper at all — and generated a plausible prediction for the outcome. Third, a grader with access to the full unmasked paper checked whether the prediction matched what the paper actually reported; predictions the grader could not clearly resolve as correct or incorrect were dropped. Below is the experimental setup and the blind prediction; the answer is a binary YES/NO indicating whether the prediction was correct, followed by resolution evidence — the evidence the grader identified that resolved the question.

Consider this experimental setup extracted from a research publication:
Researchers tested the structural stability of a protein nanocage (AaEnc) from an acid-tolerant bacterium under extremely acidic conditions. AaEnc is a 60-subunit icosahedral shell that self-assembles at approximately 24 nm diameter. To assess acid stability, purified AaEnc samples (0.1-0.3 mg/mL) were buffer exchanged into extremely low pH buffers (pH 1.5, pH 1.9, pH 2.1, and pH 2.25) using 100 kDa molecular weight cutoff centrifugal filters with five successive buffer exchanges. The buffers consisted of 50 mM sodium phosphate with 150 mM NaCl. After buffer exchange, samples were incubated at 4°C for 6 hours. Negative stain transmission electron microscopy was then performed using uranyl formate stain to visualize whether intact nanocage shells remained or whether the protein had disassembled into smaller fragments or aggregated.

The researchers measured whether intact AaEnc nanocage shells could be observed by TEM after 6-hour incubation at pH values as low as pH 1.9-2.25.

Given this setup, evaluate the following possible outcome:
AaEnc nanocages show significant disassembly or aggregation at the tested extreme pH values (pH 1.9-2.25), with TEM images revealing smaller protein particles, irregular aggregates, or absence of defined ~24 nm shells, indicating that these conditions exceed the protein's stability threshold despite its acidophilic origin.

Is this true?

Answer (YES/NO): NO